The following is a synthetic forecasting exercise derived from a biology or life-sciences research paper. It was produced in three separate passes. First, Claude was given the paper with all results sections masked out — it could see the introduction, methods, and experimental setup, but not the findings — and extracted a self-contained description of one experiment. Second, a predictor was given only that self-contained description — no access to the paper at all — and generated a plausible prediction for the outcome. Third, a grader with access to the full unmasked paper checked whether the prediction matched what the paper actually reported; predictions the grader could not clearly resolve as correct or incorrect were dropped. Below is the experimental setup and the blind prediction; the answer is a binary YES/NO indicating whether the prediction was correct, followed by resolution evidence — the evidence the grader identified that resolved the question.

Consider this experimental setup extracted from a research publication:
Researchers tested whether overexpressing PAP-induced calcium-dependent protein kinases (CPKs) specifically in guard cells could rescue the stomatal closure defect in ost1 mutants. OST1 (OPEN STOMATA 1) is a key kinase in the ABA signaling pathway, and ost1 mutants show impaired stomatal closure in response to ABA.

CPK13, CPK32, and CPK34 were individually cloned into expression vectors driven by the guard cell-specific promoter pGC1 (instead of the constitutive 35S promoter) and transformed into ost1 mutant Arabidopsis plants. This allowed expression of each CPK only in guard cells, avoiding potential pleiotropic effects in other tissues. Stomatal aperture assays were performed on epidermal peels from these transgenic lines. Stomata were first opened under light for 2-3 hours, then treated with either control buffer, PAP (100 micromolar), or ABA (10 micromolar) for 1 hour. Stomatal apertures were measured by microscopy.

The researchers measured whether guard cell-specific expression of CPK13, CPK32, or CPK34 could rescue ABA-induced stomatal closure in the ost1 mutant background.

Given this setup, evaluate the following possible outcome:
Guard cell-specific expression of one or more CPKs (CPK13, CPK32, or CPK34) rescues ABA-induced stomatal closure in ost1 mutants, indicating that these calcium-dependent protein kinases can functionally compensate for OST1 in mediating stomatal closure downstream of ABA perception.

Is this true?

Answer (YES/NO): NO